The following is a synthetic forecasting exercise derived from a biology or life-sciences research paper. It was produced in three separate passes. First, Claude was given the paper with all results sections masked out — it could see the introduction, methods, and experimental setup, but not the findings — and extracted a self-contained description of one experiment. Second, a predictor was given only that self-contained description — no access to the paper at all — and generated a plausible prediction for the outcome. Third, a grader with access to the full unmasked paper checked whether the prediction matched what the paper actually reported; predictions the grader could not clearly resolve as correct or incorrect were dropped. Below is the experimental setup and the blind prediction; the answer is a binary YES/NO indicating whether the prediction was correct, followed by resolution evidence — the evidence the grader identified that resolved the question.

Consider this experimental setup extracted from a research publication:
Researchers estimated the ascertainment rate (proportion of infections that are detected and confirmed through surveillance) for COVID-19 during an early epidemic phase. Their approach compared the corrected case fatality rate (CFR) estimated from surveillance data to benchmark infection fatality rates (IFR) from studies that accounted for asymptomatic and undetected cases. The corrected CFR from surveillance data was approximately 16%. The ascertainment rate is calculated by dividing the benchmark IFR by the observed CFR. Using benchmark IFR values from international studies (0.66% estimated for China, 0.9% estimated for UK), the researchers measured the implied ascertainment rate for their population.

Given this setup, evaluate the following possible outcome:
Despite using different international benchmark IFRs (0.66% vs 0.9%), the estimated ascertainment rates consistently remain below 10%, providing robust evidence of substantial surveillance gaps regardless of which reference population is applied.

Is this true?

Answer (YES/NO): YES